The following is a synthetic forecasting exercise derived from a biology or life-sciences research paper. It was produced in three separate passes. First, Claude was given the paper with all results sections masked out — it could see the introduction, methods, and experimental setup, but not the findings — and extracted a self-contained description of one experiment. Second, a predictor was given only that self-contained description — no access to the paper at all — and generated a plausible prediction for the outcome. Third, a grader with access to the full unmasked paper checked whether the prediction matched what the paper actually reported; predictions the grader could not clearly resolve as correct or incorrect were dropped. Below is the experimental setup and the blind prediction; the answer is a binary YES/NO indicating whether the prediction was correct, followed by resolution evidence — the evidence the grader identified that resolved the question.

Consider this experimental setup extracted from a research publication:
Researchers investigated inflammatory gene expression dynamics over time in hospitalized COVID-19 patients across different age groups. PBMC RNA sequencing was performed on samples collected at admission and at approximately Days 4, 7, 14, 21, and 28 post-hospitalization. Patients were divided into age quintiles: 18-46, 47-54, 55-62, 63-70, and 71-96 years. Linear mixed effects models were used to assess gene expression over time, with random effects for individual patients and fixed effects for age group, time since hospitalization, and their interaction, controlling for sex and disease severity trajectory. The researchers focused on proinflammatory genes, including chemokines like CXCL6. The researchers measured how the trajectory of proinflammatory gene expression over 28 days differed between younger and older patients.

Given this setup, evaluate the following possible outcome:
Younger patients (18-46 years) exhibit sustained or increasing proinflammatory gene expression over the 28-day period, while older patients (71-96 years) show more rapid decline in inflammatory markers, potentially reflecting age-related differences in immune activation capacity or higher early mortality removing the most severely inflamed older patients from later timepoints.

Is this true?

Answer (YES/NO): NO